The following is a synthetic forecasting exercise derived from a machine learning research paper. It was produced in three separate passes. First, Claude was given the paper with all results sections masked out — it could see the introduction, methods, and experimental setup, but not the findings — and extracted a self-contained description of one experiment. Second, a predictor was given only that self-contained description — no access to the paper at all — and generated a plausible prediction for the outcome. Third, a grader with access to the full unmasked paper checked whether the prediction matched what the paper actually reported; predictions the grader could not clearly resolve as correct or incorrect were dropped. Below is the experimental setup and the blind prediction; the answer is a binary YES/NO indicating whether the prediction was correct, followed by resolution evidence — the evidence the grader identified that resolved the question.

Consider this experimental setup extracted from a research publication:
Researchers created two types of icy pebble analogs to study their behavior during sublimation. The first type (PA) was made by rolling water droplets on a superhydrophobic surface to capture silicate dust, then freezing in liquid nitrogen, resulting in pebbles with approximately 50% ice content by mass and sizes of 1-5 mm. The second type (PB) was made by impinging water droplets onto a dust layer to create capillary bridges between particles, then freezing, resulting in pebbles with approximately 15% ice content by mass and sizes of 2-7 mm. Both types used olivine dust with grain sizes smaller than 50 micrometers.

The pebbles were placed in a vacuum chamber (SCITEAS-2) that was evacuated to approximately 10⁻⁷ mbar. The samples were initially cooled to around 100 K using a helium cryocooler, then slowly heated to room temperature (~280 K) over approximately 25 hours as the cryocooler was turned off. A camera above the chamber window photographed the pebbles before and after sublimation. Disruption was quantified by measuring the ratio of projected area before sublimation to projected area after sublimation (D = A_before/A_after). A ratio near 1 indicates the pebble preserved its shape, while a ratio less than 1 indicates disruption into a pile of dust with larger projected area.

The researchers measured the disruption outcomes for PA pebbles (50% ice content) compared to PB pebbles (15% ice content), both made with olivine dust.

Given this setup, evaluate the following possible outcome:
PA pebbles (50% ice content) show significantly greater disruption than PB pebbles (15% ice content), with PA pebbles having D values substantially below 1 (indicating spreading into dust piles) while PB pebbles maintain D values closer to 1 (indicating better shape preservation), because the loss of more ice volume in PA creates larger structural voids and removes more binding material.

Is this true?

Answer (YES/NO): NO